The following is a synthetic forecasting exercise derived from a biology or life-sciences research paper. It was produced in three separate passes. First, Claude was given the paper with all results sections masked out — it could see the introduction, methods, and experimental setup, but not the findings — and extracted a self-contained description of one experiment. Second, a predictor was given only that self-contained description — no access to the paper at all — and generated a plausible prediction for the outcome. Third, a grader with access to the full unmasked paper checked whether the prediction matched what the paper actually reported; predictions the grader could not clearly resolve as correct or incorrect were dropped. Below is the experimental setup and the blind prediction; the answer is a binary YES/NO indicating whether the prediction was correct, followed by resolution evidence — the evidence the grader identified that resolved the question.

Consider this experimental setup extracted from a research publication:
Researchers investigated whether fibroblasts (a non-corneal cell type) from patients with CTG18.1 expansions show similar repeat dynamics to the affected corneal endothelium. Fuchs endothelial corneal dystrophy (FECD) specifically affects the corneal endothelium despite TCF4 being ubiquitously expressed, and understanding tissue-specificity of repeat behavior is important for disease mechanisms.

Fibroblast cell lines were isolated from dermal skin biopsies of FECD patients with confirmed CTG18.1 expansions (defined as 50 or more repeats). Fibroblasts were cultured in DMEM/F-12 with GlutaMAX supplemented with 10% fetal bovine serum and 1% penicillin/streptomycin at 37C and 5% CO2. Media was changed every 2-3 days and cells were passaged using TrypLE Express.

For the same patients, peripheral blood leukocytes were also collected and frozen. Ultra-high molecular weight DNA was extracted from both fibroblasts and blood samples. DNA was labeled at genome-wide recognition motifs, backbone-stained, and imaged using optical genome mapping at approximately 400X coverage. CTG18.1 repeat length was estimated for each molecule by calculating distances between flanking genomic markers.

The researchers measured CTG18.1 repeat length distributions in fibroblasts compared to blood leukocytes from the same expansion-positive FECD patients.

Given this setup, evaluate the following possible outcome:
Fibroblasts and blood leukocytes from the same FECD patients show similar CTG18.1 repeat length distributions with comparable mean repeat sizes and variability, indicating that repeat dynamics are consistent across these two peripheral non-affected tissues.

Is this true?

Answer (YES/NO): YES